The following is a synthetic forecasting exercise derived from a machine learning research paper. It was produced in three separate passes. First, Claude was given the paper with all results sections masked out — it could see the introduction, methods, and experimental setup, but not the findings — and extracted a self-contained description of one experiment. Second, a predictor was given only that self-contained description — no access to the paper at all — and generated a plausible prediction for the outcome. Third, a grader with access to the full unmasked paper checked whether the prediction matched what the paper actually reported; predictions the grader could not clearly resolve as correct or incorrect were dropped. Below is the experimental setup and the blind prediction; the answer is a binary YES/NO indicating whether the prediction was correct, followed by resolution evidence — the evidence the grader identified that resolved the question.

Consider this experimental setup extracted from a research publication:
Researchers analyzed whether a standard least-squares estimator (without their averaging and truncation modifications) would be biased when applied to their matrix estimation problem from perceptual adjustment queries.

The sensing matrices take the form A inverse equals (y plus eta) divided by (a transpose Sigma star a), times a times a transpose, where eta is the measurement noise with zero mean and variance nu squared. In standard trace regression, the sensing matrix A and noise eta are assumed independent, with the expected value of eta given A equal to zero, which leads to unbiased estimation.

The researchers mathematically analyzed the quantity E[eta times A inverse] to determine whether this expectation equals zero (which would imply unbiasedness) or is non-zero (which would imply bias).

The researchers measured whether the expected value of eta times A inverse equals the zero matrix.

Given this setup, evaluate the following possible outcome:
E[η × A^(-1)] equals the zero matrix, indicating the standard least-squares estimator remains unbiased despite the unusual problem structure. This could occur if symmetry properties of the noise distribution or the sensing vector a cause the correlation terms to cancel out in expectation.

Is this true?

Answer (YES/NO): NO